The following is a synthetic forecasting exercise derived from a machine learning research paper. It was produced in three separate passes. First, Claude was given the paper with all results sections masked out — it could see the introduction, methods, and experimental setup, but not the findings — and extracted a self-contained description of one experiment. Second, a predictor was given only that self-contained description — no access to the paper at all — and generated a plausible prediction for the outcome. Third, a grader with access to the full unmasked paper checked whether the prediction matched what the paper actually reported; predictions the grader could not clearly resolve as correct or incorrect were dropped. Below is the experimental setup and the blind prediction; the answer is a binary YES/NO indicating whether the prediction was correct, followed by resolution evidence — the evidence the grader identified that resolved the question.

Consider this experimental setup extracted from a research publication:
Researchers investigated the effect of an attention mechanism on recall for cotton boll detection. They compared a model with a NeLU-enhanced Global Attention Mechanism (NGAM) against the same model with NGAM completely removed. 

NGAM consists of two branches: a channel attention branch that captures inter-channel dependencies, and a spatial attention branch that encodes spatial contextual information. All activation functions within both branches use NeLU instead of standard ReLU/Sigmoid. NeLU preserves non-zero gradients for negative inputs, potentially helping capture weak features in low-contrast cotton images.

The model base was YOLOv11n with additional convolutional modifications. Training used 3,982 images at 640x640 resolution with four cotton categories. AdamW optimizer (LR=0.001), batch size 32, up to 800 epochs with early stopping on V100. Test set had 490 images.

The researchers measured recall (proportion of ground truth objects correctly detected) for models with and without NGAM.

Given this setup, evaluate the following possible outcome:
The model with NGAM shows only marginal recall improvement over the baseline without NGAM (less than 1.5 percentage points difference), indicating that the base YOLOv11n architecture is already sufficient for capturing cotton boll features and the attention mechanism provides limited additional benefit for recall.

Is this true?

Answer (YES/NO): NO